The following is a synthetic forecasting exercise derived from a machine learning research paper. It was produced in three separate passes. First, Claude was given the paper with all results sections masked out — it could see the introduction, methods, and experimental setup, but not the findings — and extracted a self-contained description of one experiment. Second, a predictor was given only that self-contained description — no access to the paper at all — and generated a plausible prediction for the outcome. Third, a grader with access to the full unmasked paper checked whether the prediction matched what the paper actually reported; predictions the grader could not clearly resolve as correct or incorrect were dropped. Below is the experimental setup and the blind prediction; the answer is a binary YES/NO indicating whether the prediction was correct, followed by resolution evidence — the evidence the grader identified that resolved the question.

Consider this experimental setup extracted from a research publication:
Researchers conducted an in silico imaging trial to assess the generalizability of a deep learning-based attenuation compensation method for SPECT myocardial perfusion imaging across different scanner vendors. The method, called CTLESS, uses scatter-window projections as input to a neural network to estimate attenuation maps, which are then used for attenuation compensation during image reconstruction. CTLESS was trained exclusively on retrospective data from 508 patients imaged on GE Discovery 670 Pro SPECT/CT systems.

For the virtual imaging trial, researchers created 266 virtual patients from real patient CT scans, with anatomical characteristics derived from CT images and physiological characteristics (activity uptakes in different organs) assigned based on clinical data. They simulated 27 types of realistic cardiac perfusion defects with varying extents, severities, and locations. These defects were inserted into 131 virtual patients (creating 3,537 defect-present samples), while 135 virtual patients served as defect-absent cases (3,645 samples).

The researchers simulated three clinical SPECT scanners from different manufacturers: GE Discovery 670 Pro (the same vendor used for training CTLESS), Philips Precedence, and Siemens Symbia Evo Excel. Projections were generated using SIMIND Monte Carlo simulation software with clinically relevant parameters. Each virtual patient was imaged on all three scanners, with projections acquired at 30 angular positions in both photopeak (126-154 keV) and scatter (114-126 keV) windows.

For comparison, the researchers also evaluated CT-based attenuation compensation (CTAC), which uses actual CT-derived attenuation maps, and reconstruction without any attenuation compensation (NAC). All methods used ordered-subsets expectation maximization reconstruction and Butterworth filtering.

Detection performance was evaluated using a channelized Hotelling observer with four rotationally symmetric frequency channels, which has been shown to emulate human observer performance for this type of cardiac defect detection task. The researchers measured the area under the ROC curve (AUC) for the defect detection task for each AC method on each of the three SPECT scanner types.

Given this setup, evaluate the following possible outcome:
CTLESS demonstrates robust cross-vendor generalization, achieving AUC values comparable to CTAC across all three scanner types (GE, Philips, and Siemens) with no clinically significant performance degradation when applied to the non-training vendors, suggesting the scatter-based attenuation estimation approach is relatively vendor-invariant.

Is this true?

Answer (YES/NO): YES